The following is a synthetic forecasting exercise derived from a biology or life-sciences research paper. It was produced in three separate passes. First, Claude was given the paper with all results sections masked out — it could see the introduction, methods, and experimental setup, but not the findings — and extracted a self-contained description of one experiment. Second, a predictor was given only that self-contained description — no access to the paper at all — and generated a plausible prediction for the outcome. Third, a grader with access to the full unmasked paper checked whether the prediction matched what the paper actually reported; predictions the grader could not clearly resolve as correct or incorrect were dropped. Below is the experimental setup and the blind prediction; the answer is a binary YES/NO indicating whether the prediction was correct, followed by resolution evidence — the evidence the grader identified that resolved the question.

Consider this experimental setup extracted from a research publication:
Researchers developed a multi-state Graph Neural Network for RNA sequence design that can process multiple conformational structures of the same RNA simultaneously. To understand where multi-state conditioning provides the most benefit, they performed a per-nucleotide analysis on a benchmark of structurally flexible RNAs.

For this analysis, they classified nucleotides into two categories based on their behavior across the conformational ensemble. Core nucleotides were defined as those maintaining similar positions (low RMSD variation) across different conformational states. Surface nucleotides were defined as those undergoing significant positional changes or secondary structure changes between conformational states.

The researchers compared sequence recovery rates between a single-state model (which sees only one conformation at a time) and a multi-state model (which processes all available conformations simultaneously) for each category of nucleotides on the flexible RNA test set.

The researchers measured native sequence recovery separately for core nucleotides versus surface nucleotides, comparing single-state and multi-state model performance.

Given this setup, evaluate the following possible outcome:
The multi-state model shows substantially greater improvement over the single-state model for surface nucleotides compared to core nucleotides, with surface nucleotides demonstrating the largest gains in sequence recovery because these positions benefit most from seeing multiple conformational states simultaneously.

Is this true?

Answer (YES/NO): YES